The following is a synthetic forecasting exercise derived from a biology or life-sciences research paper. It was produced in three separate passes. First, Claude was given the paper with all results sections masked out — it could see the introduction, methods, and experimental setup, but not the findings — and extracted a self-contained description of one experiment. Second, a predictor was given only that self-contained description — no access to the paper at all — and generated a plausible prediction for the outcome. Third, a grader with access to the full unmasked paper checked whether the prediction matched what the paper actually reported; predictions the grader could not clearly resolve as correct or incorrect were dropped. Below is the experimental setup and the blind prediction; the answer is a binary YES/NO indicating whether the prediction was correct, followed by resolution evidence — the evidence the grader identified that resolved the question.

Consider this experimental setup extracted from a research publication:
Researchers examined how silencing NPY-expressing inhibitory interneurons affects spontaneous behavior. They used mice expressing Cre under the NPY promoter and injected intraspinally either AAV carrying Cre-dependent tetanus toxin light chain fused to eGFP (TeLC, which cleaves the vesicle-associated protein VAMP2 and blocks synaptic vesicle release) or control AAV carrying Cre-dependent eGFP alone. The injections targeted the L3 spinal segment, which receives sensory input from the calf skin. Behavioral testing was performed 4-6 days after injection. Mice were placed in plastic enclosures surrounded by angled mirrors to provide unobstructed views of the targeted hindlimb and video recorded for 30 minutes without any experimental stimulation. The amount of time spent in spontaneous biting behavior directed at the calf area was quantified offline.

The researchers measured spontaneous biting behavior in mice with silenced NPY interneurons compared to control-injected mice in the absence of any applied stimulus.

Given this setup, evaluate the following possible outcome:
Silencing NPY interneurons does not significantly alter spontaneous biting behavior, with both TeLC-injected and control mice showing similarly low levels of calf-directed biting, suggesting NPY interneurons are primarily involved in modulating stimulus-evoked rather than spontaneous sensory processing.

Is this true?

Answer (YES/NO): NO